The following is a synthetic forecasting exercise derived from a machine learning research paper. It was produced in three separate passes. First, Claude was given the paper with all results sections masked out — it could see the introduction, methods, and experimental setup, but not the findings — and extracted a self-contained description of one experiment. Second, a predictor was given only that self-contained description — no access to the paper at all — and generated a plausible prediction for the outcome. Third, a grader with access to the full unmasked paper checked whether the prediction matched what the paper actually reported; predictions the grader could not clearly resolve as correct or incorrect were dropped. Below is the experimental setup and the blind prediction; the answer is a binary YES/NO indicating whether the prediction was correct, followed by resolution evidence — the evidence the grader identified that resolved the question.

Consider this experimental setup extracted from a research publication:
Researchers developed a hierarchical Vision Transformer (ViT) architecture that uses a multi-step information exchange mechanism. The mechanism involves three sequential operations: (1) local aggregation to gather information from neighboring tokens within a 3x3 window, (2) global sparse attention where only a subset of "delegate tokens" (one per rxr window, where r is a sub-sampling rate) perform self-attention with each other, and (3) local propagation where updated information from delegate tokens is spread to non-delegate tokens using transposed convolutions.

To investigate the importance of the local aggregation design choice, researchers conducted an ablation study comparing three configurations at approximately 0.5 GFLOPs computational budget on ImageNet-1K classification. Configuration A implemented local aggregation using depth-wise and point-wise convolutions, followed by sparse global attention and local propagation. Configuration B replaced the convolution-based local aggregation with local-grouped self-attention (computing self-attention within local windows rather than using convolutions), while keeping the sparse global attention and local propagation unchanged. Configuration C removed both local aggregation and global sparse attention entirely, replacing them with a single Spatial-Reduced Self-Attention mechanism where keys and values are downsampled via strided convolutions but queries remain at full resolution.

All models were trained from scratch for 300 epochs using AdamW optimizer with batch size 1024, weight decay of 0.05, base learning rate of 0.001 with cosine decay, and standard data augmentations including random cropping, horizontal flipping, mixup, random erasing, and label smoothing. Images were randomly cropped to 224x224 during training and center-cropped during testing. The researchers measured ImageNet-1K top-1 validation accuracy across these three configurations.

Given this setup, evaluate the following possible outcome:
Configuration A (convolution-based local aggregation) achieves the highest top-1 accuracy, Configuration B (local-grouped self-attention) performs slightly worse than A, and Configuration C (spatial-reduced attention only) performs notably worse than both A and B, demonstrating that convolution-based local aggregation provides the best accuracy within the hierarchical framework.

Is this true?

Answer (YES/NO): YES